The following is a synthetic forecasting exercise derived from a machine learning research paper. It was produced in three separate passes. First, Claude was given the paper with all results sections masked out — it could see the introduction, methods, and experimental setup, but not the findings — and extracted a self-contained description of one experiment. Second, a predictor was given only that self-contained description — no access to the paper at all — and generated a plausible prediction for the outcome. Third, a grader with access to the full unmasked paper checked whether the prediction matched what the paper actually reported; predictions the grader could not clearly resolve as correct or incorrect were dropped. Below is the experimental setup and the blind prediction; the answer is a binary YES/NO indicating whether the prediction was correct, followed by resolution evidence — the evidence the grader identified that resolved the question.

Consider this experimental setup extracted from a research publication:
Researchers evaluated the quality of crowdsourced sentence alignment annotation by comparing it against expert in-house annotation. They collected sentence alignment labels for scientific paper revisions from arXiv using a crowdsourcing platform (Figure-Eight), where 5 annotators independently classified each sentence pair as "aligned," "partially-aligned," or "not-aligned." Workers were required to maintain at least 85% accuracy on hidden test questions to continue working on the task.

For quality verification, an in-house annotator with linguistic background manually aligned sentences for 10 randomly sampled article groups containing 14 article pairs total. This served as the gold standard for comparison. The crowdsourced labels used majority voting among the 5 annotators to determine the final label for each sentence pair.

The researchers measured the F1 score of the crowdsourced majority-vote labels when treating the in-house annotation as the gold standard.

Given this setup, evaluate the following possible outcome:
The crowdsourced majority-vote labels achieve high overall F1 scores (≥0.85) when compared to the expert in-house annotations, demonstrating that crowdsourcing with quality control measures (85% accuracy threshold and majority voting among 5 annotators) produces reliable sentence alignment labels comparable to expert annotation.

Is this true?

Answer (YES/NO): YES